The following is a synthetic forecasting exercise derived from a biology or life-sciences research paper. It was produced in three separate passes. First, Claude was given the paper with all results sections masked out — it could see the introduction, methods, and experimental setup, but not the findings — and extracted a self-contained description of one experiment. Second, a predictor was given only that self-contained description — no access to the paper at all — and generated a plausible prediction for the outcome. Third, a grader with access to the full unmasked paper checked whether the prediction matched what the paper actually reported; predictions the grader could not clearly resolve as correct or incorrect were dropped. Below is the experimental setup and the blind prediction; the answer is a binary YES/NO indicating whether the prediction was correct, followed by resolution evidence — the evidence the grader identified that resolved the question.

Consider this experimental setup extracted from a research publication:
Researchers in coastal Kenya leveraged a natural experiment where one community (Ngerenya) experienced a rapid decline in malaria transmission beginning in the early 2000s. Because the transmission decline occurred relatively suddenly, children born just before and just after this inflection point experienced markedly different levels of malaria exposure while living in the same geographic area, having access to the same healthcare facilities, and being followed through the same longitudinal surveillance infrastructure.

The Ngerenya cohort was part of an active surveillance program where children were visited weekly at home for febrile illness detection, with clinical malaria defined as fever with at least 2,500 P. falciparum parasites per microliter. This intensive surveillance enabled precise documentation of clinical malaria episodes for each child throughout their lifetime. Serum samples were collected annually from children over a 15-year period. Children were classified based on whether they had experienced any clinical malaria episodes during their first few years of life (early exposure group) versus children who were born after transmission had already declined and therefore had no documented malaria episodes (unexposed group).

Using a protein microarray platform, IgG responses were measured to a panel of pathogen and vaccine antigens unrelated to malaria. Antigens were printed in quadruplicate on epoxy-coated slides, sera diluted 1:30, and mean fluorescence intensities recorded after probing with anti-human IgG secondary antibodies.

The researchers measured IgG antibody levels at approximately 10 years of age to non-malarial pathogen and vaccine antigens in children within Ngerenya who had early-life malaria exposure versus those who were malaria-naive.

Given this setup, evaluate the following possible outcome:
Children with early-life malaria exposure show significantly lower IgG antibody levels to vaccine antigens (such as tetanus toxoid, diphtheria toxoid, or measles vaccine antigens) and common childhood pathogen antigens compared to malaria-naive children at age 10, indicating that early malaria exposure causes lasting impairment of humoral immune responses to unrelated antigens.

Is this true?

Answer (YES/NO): YES